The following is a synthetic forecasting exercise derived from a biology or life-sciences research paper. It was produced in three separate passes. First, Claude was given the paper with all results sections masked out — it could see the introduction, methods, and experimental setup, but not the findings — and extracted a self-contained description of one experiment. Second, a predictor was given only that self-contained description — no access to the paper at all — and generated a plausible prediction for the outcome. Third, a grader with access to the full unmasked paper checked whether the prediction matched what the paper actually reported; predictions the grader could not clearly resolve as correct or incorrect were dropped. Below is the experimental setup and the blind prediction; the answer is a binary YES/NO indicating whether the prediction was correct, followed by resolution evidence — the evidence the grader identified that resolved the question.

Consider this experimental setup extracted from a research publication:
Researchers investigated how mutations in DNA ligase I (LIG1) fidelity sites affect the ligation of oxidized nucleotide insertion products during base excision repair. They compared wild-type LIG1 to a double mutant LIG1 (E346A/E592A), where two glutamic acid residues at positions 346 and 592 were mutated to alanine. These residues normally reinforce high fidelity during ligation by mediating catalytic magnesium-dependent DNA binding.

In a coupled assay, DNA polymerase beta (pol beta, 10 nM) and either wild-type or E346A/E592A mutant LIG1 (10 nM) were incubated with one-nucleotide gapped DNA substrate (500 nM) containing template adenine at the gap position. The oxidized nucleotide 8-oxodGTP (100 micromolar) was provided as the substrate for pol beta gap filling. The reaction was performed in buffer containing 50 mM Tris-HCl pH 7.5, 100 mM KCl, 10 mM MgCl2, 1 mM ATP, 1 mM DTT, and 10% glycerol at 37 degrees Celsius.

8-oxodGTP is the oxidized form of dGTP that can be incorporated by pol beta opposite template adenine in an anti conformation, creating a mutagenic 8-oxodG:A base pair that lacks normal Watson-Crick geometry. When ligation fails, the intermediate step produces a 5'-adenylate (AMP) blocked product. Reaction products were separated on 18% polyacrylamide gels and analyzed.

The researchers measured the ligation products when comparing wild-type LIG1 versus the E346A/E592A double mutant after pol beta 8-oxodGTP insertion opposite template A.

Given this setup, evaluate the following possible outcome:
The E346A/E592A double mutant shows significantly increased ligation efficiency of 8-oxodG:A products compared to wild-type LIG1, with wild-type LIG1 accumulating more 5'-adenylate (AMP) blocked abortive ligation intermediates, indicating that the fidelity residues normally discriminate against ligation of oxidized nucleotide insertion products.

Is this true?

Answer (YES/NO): YES